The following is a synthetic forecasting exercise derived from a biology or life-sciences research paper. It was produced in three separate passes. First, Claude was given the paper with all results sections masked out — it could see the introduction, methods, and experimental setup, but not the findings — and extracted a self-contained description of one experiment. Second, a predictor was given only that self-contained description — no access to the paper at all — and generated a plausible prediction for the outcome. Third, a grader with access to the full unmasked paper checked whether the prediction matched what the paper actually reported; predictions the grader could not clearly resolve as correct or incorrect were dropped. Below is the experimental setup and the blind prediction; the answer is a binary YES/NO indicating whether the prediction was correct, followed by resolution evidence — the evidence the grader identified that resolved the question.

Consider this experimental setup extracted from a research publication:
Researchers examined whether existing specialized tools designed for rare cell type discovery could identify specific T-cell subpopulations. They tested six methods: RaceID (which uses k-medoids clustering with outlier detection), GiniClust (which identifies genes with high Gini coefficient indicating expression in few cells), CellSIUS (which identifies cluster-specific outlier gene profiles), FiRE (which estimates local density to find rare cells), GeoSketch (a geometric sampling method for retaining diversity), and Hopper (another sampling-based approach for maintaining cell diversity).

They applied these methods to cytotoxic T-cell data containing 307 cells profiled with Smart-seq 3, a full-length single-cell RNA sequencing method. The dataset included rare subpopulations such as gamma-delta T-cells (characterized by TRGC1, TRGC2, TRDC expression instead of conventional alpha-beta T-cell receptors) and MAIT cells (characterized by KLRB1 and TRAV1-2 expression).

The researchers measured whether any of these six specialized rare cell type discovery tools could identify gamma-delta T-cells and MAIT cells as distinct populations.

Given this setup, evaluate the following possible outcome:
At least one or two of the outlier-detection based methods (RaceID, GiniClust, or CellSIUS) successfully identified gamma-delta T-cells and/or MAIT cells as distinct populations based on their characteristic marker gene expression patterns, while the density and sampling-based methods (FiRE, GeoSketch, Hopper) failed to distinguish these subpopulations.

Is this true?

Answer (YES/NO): NO